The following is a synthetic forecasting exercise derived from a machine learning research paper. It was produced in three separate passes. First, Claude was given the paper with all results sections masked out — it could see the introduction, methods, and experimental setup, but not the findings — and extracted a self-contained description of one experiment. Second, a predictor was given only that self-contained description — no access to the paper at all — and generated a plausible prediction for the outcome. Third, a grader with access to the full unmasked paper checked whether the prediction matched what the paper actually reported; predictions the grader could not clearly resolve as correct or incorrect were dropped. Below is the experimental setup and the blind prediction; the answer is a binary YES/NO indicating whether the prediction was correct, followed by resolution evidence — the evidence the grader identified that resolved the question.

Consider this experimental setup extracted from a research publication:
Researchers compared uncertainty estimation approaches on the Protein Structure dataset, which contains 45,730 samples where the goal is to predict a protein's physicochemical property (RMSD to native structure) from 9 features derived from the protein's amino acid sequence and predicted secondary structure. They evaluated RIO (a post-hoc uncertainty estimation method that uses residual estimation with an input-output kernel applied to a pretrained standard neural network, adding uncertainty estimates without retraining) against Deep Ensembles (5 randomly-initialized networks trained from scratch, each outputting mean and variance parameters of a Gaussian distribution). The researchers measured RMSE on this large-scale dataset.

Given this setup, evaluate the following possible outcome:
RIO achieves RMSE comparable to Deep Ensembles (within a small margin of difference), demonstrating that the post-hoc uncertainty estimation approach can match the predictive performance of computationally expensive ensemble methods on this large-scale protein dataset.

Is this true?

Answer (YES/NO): NO